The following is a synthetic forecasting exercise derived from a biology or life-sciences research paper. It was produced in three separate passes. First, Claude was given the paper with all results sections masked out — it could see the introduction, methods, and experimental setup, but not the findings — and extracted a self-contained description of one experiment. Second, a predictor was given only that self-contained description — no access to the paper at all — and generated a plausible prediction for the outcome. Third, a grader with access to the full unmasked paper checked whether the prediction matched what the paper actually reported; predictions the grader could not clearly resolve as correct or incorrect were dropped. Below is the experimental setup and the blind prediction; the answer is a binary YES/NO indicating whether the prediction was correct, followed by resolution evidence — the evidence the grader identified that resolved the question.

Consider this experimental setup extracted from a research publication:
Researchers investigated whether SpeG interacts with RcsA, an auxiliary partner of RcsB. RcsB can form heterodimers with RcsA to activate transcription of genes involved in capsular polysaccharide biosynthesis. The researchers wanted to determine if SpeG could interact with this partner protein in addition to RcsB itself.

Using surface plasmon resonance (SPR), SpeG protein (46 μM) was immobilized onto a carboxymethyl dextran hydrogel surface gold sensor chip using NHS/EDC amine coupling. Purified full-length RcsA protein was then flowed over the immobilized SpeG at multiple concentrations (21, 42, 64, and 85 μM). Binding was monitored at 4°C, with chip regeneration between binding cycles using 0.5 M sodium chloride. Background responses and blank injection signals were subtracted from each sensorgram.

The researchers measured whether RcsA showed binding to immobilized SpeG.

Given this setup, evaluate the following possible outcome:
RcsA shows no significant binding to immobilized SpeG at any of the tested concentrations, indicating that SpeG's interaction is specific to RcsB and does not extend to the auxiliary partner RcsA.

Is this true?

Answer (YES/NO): YES